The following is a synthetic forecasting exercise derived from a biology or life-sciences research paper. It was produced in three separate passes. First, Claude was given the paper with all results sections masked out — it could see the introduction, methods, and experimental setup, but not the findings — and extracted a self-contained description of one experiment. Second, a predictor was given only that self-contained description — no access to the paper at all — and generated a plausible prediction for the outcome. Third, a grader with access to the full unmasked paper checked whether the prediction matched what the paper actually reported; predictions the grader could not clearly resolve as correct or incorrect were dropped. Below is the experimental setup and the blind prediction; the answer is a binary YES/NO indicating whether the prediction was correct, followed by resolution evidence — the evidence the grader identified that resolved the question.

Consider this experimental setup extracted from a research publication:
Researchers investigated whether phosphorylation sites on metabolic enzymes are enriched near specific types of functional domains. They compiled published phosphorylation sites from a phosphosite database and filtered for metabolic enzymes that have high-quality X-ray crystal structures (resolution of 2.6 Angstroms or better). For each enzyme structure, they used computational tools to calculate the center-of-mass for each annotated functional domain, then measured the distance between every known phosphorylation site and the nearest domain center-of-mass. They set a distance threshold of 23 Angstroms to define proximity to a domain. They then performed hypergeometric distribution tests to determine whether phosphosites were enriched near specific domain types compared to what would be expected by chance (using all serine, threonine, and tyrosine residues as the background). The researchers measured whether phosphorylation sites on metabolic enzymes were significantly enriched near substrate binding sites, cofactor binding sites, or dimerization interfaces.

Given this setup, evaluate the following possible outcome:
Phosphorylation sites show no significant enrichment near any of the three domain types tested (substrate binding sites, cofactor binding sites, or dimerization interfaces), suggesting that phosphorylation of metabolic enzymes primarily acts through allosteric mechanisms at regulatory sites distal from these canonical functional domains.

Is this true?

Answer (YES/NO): NO